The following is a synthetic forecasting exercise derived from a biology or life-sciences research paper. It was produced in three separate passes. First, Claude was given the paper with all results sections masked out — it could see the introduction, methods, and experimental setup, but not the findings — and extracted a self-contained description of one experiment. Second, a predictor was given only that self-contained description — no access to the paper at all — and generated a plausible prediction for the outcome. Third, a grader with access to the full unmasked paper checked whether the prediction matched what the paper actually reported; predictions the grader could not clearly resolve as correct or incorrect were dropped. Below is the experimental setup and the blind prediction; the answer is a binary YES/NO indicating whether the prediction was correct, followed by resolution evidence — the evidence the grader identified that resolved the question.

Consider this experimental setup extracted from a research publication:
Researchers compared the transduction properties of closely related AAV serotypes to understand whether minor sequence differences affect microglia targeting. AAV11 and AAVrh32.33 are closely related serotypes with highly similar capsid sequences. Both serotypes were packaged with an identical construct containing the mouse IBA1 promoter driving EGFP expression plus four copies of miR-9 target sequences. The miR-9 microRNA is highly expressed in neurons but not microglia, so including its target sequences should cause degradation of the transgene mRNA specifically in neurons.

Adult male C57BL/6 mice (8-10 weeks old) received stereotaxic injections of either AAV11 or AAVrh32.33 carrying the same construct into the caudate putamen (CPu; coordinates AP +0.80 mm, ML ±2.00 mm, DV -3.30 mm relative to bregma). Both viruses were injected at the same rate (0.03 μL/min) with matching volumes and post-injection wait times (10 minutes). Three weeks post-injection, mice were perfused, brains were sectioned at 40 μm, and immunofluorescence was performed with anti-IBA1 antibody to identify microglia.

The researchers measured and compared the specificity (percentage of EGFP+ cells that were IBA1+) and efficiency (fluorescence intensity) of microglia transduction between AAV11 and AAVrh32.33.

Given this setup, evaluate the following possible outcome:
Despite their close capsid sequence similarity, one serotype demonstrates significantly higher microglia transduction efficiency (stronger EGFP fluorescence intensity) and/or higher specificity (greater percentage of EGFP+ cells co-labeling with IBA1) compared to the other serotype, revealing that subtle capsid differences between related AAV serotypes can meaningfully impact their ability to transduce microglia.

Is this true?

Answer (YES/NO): YES